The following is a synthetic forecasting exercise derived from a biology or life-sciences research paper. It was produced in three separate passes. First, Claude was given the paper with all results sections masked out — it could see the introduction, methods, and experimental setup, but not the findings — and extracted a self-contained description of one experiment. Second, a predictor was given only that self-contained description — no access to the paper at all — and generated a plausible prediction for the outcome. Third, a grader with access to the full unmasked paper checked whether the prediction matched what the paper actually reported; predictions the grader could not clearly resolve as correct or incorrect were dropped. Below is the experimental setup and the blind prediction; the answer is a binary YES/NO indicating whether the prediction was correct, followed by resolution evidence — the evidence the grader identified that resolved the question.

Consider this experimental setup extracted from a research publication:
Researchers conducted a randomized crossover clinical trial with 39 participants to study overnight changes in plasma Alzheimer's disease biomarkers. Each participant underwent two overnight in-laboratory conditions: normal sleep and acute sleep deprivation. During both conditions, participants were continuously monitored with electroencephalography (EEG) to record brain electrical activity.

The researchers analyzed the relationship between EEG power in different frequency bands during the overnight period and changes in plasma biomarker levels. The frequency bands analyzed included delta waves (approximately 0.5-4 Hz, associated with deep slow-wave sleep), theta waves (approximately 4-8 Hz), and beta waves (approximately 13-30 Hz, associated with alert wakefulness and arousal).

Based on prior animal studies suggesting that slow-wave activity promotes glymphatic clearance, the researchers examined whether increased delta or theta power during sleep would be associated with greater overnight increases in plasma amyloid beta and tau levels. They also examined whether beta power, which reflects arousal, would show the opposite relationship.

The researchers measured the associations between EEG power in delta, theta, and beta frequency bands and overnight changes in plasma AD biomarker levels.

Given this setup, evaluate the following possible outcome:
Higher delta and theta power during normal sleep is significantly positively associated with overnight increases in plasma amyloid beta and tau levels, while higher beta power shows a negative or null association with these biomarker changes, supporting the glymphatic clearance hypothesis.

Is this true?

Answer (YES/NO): NO